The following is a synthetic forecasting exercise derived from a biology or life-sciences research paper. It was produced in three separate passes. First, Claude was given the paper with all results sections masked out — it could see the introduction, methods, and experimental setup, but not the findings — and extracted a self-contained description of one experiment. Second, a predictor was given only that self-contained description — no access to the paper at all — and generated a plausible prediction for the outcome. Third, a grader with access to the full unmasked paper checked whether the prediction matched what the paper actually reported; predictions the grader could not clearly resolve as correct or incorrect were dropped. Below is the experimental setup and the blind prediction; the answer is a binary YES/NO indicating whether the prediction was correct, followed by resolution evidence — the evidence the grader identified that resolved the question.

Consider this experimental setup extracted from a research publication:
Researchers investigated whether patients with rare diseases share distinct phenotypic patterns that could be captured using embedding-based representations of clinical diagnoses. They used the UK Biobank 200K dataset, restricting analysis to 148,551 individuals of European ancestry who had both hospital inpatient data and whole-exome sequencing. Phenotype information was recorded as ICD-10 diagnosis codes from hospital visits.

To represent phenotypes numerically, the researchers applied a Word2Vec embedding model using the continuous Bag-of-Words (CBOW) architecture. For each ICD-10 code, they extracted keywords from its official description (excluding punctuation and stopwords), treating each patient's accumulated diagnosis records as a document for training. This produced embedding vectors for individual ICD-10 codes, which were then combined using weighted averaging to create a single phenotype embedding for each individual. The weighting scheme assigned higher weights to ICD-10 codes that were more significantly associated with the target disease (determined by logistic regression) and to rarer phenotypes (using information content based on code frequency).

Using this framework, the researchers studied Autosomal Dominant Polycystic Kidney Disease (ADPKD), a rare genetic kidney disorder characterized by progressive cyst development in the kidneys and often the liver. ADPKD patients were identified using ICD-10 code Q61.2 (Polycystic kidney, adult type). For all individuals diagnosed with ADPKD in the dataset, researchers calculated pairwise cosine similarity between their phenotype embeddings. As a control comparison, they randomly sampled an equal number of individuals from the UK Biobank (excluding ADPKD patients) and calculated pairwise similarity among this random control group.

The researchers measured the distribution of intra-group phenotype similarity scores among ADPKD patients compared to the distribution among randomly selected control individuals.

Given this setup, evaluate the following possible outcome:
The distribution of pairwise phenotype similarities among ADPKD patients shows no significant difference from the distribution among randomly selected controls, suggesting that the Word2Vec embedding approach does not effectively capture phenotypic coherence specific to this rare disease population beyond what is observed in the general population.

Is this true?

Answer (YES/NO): NO